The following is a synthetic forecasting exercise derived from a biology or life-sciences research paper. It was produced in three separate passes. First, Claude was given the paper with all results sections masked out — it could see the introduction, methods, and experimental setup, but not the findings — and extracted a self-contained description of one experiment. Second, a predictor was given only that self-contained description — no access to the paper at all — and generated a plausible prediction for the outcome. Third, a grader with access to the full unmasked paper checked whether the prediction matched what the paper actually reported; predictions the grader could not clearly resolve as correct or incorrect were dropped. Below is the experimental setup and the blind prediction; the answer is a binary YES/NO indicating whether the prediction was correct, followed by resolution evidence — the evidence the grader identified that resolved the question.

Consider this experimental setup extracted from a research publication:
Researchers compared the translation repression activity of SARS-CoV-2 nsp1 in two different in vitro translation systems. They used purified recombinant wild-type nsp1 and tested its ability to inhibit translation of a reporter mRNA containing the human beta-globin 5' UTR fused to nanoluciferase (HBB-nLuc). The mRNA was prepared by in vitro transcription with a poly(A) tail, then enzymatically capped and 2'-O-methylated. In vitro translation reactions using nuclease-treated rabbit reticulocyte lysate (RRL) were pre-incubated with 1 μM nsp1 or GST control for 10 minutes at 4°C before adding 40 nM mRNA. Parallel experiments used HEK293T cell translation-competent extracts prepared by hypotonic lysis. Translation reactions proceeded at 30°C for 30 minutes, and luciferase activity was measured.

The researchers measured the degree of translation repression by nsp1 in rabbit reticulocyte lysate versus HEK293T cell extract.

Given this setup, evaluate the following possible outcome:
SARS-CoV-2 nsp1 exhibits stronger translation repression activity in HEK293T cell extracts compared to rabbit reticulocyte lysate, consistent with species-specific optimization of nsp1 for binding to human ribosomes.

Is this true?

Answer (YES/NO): NO